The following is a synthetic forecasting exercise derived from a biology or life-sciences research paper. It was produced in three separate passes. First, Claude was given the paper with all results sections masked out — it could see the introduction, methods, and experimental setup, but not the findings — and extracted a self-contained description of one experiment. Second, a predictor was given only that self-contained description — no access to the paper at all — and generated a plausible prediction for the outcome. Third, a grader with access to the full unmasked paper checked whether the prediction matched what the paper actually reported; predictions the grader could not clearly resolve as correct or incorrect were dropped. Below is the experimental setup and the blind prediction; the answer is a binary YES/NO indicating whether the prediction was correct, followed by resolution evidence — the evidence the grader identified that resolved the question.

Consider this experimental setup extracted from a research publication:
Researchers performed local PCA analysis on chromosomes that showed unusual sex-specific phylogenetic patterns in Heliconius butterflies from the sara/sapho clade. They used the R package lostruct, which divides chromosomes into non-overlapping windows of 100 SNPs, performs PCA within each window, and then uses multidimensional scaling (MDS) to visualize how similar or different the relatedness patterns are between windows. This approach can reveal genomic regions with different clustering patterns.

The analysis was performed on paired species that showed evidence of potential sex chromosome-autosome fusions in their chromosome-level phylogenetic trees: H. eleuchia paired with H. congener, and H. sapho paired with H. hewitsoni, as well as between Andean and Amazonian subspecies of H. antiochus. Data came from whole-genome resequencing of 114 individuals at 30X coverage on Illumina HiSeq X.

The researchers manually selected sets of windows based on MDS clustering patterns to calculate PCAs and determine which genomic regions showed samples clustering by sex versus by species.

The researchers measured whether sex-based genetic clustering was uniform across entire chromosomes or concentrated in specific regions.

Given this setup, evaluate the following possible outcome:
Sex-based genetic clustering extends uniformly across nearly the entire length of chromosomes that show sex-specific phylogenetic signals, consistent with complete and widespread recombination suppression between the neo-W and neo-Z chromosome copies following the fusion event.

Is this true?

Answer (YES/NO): NO